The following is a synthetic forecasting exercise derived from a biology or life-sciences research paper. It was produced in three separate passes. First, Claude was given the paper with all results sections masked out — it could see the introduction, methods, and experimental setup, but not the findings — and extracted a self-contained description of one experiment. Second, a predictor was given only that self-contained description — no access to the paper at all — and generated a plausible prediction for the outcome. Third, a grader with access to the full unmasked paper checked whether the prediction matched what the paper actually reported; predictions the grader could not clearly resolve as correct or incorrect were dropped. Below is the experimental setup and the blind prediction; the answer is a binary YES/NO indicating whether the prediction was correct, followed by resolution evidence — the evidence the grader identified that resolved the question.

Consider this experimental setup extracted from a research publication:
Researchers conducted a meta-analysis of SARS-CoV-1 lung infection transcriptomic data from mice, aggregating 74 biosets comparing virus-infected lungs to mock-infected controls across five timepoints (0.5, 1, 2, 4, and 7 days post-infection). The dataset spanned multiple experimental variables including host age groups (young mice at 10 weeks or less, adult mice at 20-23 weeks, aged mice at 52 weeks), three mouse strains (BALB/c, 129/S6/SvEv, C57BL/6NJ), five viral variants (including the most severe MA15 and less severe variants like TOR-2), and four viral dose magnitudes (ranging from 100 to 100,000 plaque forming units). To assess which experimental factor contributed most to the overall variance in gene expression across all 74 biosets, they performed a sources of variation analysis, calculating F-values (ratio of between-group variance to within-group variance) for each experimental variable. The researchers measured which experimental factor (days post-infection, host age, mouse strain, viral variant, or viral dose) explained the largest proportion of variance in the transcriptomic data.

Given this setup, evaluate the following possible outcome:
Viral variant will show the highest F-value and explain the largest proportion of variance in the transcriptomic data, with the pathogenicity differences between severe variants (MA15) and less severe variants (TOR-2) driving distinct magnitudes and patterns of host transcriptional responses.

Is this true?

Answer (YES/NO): NO